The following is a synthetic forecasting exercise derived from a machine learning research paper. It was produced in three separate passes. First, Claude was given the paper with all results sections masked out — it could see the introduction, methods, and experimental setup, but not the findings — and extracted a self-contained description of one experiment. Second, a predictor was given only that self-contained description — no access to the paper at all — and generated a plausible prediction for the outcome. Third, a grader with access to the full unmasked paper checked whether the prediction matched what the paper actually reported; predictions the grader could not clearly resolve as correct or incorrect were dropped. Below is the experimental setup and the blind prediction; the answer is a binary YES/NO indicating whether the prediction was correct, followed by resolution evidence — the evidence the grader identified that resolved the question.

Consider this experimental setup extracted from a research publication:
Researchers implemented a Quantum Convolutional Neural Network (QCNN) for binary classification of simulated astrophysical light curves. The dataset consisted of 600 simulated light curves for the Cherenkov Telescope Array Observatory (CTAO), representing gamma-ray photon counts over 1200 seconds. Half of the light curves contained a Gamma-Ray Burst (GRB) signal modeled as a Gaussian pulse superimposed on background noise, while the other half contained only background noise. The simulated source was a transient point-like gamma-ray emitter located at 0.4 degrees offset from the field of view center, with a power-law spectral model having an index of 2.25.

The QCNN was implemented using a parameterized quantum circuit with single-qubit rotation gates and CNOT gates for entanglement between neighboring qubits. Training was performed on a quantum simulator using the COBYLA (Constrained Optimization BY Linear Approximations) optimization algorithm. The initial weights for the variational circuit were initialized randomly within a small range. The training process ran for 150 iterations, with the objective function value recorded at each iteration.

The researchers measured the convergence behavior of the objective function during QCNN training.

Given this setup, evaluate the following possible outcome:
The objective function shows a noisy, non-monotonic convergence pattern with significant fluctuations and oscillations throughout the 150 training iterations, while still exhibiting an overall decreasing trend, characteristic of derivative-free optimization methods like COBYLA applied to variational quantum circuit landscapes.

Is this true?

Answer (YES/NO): NO